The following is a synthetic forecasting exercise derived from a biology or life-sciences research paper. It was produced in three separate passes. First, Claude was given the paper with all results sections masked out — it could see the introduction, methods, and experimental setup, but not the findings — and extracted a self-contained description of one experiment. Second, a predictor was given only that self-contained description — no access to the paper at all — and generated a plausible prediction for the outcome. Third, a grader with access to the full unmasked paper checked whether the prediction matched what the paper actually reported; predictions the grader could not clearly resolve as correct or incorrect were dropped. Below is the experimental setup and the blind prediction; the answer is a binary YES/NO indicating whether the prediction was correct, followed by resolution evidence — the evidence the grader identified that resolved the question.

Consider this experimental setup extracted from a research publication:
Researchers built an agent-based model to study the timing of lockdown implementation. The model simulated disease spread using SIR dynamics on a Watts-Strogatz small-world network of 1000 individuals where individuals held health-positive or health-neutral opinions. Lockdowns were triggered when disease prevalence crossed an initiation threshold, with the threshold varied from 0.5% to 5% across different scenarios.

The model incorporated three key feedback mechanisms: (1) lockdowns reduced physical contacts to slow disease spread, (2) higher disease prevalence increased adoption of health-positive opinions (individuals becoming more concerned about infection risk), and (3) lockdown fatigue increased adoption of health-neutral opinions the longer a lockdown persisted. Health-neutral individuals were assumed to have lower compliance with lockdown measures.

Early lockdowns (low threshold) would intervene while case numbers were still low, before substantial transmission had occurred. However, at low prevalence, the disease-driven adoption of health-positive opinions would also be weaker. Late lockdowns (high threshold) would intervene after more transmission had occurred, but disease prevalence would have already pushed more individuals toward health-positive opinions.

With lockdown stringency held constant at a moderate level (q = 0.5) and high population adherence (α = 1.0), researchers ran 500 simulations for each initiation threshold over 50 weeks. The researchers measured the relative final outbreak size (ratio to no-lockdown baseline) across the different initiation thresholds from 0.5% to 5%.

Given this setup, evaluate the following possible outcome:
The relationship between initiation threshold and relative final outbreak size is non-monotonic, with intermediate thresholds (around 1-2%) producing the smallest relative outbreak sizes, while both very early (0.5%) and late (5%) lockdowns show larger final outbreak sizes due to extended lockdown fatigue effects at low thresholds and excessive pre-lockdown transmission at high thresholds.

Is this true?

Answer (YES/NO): NO